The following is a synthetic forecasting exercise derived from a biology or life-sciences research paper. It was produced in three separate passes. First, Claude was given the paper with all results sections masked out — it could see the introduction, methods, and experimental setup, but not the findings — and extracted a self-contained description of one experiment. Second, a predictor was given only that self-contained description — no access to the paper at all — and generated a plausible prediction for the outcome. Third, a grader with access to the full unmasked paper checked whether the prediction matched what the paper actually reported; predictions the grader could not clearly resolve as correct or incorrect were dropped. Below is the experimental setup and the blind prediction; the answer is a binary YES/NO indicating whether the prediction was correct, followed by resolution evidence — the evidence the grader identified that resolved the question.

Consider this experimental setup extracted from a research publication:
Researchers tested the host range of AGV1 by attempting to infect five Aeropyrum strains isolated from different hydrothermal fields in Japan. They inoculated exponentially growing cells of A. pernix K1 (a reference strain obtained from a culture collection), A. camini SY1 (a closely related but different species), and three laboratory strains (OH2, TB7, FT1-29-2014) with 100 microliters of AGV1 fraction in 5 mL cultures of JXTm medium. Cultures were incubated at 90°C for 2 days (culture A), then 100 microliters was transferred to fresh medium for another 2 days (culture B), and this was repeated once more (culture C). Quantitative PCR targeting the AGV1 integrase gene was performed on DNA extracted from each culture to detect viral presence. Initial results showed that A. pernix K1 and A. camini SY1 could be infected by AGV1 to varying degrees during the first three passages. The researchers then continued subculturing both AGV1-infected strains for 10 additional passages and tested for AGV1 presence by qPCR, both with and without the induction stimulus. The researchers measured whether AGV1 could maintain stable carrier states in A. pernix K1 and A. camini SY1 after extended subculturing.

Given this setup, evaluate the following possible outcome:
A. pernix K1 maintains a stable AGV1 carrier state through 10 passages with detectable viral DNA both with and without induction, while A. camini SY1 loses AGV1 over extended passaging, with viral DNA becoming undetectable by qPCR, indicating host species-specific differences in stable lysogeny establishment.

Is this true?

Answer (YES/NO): NO